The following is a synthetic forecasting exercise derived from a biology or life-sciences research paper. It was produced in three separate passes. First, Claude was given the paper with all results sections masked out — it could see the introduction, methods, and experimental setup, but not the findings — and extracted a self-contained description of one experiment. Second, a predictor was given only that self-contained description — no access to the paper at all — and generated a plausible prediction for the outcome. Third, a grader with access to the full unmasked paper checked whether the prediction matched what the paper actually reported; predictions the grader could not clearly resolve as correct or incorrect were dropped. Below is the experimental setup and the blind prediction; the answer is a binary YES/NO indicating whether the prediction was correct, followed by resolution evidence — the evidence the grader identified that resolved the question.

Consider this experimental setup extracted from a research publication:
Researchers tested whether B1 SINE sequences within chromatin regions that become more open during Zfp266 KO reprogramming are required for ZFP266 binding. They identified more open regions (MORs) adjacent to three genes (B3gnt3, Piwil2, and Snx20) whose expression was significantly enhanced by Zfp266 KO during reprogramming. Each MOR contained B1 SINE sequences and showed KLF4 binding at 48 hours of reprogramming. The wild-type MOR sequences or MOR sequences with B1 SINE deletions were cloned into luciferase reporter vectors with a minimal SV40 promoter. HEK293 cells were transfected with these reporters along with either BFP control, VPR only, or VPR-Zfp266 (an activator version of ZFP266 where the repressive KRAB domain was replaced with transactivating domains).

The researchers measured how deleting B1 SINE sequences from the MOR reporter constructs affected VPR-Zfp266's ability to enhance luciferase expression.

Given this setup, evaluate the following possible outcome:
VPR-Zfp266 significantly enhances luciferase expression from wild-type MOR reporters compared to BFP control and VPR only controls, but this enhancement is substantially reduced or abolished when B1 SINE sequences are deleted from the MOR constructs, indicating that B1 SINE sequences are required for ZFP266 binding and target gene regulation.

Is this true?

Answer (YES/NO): YES